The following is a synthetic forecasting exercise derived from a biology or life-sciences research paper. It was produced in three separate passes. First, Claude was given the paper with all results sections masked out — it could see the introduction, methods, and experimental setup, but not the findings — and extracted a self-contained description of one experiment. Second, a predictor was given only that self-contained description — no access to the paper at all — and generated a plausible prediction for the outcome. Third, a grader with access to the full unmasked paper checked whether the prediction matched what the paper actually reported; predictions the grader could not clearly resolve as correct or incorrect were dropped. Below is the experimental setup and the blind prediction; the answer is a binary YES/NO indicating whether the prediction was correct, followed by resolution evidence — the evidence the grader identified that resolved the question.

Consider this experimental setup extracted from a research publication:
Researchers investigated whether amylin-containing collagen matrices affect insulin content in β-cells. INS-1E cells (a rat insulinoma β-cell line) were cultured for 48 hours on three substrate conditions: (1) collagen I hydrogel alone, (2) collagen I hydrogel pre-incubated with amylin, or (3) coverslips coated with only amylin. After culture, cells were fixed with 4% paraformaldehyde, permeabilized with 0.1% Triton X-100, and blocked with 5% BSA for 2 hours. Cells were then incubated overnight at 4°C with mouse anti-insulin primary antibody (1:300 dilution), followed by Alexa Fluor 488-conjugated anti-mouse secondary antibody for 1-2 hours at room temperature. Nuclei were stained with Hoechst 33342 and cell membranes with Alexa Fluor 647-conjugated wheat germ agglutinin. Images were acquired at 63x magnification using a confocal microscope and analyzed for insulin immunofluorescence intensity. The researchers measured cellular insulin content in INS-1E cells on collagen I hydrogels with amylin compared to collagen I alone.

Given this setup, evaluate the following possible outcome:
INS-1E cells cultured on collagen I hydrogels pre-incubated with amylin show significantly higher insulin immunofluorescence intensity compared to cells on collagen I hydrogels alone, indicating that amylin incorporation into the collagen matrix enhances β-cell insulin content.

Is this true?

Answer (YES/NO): YES